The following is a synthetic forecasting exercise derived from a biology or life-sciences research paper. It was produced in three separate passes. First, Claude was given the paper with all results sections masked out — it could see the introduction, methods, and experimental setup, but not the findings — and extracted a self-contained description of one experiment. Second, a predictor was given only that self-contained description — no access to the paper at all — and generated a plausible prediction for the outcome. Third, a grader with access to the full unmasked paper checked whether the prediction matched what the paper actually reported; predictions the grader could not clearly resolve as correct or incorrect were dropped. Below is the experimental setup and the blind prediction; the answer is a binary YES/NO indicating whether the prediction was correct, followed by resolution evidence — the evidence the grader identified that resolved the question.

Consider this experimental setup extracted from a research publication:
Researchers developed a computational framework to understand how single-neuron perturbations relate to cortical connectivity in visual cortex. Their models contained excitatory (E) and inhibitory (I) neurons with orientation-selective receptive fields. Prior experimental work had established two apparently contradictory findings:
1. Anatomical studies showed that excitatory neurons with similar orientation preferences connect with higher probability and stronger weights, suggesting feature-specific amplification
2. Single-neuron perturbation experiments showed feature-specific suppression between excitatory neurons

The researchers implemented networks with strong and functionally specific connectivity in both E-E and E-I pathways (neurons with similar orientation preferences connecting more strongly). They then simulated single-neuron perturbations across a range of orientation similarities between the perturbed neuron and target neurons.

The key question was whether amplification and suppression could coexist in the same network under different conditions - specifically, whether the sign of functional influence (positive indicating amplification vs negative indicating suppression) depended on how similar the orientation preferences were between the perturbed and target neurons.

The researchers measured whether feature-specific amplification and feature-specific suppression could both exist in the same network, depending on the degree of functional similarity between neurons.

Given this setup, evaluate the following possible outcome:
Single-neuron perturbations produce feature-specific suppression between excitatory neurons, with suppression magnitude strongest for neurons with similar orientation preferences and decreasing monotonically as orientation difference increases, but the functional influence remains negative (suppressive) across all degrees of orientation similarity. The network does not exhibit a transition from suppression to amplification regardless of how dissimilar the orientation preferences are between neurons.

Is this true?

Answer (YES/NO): NO